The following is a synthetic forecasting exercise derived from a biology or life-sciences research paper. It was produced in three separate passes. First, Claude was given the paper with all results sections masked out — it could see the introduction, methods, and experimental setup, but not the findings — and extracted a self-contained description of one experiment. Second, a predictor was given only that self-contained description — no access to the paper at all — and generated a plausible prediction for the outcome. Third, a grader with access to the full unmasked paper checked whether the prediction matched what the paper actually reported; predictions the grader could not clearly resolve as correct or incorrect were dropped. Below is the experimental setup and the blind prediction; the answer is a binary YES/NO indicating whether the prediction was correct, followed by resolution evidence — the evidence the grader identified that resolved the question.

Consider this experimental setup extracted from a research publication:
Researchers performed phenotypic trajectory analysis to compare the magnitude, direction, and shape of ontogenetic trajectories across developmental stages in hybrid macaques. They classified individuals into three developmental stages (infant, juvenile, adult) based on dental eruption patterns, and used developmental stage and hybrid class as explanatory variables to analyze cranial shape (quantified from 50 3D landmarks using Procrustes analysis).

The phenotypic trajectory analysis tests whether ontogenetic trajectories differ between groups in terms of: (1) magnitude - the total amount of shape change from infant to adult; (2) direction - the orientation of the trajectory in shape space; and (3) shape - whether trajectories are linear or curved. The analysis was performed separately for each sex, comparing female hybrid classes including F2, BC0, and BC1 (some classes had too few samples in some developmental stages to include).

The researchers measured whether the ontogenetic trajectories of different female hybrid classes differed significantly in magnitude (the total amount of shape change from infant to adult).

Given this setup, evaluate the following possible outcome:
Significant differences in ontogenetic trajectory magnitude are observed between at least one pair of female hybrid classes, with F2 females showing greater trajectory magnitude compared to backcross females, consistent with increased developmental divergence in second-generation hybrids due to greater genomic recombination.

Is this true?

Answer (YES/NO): NO